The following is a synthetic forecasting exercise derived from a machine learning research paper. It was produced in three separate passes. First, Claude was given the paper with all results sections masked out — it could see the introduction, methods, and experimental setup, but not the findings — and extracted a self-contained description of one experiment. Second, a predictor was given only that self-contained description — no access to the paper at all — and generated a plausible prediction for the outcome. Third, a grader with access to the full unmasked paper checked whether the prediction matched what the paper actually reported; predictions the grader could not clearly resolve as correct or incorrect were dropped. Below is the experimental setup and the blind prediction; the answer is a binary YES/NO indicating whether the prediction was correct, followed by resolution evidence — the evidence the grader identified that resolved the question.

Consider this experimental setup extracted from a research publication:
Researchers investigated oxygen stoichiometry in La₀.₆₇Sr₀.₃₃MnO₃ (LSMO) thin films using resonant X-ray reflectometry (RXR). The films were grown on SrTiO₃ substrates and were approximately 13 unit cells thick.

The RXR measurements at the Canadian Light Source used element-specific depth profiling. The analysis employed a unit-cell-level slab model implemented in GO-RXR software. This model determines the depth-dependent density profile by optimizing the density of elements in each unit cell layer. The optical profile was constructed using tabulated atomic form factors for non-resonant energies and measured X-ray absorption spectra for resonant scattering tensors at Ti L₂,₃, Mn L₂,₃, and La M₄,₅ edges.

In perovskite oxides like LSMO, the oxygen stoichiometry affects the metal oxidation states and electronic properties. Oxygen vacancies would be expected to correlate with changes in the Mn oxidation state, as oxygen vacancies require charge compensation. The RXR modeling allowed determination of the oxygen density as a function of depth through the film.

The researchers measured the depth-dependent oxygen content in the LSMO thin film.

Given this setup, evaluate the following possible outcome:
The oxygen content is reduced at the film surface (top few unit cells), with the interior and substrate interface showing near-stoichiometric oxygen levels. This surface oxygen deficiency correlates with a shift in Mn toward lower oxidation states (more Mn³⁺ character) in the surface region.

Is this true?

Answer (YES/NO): NO